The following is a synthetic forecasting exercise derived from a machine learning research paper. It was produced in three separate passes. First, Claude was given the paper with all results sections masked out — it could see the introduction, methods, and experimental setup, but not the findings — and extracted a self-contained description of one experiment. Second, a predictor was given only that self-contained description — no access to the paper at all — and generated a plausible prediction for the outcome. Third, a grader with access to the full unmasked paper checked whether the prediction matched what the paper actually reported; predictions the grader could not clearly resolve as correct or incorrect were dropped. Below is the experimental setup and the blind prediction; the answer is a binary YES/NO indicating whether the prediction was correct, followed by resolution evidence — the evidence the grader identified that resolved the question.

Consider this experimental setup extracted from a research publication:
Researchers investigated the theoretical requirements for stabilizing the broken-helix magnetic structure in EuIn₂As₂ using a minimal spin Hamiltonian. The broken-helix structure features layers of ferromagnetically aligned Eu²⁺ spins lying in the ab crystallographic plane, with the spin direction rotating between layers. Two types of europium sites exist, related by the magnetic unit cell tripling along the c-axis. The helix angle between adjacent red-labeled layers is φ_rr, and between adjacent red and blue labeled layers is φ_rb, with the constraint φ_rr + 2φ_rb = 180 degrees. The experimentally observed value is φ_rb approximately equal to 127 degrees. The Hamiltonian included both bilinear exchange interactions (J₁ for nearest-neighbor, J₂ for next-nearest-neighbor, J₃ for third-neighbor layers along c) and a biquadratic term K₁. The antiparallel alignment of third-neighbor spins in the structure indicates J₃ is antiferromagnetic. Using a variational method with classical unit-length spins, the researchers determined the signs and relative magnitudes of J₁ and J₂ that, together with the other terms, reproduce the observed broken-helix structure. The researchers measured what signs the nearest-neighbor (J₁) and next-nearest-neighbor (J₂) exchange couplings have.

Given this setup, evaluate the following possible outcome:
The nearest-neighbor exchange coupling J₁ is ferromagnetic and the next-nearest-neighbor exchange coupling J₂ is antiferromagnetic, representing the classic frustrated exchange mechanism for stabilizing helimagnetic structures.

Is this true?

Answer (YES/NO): NO